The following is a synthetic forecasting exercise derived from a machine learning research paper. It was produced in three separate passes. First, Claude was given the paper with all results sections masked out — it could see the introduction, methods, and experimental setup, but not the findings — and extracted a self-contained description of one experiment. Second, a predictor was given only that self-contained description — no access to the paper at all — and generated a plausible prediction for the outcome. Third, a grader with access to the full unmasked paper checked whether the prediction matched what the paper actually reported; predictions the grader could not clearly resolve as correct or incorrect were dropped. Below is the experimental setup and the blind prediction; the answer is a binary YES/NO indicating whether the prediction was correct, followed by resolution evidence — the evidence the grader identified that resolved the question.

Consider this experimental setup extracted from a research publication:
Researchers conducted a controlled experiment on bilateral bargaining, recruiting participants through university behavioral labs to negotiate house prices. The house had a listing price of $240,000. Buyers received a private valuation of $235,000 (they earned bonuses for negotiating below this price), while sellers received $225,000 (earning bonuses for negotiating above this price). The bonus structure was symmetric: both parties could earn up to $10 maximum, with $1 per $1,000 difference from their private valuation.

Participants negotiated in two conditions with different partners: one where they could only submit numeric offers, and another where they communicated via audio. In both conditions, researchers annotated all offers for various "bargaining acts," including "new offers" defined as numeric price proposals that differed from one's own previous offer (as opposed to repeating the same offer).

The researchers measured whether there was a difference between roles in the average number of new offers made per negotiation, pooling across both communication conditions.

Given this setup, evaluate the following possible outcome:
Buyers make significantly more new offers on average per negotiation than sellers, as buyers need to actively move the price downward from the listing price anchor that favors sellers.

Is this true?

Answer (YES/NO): YES